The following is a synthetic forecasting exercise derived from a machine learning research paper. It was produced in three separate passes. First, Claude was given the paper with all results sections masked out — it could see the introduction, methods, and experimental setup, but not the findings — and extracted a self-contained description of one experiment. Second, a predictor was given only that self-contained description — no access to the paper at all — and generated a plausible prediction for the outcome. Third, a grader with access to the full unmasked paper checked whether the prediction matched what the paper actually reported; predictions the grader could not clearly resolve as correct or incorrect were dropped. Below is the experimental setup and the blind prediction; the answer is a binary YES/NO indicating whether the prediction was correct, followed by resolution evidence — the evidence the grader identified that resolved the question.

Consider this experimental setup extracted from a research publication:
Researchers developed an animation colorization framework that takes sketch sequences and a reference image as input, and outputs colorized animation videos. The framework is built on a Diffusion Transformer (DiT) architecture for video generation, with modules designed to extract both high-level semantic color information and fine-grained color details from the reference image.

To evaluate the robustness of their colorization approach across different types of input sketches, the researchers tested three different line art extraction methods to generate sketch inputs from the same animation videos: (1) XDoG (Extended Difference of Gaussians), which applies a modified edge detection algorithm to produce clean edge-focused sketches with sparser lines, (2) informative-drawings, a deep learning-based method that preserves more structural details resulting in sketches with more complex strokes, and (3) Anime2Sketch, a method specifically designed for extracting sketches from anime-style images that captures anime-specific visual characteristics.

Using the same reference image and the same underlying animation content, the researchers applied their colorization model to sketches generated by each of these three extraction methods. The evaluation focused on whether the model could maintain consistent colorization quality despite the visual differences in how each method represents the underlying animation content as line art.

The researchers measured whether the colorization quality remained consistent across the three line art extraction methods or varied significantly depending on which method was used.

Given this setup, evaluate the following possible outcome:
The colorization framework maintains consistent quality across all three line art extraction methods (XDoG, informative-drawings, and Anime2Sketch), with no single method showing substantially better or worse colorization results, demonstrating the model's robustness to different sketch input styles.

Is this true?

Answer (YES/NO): YES